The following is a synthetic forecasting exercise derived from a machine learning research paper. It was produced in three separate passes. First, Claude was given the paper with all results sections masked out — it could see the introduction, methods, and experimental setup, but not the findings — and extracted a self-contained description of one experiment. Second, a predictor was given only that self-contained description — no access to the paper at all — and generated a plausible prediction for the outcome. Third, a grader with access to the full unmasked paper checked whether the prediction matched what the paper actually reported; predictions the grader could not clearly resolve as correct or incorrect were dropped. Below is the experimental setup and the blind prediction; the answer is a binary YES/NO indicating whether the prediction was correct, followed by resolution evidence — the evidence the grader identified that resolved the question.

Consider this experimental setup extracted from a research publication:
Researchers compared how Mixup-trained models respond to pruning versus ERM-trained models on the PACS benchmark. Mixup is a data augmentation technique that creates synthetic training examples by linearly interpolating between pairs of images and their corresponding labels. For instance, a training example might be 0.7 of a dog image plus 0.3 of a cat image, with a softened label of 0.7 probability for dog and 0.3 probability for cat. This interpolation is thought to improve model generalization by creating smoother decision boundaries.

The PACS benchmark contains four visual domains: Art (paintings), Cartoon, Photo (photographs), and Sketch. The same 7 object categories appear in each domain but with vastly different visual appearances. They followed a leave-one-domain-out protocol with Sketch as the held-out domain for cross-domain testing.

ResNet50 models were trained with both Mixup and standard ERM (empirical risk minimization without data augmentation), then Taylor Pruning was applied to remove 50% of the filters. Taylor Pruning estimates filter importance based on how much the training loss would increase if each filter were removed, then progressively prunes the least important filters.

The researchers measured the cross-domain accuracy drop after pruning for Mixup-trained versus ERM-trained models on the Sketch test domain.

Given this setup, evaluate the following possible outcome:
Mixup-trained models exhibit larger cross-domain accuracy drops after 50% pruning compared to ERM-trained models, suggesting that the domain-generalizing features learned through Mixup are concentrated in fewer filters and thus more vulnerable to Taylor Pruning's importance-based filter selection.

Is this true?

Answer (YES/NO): YES